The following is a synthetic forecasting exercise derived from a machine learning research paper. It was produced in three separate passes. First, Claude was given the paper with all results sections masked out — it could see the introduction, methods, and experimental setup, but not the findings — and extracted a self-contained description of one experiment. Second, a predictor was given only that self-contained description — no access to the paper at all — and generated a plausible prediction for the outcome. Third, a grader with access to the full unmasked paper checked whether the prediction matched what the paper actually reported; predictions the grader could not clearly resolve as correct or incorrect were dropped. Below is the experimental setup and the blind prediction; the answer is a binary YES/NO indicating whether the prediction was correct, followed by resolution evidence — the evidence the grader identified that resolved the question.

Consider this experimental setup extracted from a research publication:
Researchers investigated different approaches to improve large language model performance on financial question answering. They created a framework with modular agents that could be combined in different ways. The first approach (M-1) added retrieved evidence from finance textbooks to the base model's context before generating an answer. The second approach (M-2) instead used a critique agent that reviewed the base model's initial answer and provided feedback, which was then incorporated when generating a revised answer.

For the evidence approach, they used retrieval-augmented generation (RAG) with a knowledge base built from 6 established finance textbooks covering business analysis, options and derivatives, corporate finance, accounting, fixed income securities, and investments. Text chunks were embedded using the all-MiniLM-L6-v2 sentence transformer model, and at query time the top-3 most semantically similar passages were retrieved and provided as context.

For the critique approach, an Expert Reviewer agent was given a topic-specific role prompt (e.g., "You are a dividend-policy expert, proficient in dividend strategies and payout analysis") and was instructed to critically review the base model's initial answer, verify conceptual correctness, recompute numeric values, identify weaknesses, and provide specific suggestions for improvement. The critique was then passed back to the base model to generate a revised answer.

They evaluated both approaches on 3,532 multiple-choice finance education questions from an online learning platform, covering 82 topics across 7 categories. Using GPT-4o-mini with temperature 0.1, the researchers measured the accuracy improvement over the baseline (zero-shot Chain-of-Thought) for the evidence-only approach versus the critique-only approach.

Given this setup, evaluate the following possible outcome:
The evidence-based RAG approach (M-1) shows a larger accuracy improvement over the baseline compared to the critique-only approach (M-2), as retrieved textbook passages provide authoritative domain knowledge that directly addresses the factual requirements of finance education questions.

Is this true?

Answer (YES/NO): NO